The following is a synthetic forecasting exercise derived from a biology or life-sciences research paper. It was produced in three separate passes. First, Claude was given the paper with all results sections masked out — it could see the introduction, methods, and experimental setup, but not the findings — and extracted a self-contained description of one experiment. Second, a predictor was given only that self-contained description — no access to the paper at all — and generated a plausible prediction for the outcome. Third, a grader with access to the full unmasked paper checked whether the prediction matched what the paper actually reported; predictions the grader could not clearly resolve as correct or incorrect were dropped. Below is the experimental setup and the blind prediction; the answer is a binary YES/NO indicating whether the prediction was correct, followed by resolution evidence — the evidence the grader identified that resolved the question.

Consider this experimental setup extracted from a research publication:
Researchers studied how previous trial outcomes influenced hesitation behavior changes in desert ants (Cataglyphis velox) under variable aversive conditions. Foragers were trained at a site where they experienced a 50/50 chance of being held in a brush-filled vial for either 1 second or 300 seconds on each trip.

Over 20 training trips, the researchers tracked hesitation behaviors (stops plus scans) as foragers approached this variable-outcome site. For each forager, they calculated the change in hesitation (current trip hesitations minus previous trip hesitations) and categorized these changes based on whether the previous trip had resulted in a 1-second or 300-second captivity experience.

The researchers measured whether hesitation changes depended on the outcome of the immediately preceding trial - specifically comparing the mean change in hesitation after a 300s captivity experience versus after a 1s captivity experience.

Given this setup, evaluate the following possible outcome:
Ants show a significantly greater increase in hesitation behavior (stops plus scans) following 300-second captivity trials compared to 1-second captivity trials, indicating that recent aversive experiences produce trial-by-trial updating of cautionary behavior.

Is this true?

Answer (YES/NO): YES